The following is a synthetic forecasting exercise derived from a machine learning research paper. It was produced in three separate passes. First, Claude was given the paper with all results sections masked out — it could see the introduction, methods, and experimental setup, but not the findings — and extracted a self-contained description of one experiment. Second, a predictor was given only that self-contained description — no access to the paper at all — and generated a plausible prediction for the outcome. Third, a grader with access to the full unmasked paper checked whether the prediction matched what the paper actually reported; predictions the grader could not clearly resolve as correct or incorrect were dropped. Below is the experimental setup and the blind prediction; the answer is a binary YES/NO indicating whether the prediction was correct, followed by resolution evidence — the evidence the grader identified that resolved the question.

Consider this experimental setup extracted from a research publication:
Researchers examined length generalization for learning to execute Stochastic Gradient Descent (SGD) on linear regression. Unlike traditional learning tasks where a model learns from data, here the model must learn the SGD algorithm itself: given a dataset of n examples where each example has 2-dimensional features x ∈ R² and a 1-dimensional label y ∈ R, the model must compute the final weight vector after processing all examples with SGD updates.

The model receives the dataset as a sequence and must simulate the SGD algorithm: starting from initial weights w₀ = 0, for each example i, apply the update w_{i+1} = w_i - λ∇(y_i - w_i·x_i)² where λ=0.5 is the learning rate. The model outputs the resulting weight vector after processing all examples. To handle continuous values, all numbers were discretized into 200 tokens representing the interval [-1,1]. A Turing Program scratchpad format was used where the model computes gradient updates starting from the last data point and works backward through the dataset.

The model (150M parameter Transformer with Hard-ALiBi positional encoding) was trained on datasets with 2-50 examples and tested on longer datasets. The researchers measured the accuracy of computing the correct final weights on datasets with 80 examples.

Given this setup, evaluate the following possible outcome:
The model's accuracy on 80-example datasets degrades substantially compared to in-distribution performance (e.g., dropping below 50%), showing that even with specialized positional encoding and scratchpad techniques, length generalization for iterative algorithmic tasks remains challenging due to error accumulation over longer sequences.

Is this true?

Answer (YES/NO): NO